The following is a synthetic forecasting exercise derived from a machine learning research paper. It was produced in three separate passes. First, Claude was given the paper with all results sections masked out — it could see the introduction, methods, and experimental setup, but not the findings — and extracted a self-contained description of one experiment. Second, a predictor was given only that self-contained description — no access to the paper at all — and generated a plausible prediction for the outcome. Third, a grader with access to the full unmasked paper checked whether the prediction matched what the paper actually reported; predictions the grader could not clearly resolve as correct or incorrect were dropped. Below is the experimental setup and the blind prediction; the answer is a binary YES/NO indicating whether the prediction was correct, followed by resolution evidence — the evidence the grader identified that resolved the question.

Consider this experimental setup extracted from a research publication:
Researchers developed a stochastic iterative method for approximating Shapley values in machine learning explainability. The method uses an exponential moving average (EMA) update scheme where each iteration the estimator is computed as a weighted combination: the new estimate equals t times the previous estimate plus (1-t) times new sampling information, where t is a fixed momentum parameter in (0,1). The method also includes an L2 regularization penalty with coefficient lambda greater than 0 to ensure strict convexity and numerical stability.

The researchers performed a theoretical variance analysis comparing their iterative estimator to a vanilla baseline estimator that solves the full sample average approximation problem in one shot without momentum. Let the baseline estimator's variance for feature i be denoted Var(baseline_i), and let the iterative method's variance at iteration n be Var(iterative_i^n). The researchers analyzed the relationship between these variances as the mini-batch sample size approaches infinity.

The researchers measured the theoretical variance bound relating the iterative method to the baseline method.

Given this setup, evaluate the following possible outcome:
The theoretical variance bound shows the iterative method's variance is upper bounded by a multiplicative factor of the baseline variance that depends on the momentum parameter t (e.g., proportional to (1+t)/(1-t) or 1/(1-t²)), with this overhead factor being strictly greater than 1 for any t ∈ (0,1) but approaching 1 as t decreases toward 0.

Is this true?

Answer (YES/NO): NO